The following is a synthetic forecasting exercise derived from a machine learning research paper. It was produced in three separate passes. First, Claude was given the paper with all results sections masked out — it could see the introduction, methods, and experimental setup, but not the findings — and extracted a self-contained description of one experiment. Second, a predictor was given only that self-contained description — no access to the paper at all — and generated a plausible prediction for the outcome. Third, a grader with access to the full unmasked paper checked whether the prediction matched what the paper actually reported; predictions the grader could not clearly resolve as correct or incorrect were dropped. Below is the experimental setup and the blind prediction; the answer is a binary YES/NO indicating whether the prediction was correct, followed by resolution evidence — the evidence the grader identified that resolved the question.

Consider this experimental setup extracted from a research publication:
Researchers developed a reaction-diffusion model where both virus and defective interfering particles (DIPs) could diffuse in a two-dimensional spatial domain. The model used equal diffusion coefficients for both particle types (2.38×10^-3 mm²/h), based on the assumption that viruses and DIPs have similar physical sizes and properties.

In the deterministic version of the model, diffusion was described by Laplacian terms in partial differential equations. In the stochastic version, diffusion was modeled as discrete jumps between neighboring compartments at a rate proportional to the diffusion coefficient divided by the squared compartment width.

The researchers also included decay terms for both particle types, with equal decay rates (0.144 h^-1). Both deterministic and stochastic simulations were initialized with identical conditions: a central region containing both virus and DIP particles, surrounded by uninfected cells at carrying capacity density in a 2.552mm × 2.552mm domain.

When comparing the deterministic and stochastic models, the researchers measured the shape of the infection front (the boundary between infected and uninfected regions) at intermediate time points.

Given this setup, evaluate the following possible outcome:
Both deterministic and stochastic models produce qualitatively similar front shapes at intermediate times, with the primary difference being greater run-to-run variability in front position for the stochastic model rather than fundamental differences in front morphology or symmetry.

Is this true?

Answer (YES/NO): NO